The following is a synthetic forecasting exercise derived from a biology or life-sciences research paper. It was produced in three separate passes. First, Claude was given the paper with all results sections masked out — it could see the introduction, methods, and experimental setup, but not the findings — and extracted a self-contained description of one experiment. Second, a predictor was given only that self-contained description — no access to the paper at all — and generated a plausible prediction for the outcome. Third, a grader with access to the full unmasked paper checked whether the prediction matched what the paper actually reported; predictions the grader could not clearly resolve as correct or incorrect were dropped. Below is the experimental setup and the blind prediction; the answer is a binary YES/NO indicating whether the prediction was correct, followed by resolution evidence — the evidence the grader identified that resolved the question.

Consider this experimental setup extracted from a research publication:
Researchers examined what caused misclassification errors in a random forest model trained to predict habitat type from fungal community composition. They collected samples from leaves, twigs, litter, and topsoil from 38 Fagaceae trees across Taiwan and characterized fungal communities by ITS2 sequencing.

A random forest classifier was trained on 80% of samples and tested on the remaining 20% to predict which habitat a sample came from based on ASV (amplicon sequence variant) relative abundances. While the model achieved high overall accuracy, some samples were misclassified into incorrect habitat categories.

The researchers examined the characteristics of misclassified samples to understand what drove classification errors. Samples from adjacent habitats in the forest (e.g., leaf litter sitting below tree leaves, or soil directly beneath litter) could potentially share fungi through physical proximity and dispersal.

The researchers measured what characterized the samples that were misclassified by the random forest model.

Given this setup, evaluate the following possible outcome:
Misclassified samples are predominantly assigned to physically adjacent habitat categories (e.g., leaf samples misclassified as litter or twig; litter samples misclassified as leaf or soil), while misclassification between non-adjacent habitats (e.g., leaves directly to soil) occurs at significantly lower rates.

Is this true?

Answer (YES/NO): NO